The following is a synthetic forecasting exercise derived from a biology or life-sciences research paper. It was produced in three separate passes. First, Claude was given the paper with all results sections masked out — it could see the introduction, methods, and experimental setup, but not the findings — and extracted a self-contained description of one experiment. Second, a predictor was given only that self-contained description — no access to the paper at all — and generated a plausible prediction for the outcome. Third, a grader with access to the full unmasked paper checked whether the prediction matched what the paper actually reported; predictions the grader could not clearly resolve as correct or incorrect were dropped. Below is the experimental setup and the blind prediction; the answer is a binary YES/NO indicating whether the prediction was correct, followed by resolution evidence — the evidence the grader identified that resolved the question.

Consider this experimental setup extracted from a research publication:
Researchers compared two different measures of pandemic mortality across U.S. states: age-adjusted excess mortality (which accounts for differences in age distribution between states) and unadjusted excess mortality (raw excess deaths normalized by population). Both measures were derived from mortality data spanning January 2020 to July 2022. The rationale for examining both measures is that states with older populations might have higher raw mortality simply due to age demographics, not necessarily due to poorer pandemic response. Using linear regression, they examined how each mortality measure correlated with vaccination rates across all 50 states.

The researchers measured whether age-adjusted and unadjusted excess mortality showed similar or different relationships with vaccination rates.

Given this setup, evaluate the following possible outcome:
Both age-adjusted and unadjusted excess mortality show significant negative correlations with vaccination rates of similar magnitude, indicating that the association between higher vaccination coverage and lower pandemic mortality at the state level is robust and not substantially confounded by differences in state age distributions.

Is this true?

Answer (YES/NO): NO